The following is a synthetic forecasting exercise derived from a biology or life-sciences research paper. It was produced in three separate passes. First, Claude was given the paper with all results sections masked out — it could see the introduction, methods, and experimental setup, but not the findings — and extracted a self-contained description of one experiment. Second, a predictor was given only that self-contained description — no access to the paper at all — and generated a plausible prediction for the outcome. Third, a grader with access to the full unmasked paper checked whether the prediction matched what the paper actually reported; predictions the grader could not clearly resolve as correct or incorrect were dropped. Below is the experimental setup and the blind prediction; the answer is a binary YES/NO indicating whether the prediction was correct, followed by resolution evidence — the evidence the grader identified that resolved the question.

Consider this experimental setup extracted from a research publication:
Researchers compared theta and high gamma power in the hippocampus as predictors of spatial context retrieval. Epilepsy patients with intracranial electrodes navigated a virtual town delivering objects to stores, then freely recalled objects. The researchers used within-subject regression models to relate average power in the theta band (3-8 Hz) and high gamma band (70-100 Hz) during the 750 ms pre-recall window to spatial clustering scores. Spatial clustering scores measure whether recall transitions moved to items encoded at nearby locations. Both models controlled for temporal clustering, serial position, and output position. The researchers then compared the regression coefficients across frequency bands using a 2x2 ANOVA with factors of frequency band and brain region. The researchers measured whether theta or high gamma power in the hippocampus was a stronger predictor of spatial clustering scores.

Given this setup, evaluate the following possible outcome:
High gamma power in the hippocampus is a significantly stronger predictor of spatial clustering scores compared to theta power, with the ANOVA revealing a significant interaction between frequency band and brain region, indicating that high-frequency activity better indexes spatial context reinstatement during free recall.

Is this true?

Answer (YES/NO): NO